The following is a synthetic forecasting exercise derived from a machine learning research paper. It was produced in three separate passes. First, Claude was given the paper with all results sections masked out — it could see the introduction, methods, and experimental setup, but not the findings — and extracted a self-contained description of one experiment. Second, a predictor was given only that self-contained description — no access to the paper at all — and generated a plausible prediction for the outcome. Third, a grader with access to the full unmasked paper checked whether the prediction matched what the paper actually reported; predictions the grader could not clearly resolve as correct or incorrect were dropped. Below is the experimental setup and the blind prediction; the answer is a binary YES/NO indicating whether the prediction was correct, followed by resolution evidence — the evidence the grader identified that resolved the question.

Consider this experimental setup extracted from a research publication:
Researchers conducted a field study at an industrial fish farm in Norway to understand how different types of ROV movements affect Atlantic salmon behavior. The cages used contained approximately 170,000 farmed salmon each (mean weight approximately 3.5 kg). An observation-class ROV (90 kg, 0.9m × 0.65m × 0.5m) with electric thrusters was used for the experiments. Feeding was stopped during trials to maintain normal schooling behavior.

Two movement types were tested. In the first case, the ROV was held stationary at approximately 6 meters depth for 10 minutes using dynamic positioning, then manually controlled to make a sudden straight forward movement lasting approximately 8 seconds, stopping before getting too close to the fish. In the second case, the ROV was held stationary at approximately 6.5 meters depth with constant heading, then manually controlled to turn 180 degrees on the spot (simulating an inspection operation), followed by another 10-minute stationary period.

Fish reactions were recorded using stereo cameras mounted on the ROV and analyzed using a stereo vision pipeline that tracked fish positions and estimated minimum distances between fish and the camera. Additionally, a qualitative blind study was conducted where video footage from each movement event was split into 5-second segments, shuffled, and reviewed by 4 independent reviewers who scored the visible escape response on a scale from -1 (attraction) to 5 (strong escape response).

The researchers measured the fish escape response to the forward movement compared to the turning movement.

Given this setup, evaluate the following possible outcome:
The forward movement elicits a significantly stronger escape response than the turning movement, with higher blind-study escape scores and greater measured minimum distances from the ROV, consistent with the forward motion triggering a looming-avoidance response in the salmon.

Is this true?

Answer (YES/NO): NO